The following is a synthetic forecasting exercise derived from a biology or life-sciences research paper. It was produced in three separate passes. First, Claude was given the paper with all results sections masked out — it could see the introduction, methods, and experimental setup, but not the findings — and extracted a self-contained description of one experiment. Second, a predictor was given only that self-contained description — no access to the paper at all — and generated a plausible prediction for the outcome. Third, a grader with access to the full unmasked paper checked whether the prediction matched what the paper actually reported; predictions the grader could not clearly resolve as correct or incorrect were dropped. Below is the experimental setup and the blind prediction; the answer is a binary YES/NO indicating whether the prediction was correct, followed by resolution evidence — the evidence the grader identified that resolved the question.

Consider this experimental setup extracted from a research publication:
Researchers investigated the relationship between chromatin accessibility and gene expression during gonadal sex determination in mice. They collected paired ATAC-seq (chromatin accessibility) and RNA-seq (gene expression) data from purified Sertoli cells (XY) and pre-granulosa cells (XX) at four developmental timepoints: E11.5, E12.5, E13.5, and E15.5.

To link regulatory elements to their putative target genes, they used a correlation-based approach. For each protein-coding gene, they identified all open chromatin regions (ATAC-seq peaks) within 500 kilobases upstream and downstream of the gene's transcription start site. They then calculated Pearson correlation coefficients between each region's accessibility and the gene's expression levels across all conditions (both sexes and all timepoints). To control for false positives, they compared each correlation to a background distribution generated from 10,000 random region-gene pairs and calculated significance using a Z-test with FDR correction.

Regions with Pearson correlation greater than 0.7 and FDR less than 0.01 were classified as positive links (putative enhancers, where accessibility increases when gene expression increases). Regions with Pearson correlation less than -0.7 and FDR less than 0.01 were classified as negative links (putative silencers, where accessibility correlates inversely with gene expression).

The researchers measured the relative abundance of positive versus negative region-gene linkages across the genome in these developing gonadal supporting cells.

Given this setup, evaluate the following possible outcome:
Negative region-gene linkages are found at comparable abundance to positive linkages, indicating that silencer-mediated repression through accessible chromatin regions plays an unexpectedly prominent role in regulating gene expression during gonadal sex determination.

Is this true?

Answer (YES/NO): YES